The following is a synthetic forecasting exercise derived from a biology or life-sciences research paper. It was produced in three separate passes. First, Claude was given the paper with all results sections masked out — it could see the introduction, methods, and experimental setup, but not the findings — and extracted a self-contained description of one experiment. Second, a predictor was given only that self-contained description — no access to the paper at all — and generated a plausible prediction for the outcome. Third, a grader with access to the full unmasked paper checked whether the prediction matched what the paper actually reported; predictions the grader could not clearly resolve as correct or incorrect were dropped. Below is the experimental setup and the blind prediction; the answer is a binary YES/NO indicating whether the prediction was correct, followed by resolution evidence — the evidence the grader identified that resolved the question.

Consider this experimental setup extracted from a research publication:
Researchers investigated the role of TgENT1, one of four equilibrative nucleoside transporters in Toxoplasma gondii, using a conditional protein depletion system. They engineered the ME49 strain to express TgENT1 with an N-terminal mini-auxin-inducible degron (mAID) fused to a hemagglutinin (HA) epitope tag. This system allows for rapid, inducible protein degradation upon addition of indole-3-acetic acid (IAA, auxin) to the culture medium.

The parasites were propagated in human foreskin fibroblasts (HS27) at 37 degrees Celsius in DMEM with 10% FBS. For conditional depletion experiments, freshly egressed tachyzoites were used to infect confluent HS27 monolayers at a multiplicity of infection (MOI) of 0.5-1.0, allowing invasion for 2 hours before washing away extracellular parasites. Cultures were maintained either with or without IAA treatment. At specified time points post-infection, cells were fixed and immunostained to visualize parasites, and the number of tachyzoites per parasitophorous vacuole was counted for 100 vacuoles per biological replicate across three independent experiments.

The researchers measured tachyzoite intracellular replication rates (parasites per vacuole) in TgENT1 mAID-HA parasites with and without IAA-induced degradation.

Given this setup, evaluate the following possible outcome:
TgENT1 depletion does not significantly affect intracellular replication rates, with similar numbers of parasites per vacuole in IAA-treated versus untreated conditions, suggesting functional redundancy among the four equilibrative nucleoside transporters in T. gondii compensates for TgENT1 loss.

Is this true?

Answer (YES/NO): NO